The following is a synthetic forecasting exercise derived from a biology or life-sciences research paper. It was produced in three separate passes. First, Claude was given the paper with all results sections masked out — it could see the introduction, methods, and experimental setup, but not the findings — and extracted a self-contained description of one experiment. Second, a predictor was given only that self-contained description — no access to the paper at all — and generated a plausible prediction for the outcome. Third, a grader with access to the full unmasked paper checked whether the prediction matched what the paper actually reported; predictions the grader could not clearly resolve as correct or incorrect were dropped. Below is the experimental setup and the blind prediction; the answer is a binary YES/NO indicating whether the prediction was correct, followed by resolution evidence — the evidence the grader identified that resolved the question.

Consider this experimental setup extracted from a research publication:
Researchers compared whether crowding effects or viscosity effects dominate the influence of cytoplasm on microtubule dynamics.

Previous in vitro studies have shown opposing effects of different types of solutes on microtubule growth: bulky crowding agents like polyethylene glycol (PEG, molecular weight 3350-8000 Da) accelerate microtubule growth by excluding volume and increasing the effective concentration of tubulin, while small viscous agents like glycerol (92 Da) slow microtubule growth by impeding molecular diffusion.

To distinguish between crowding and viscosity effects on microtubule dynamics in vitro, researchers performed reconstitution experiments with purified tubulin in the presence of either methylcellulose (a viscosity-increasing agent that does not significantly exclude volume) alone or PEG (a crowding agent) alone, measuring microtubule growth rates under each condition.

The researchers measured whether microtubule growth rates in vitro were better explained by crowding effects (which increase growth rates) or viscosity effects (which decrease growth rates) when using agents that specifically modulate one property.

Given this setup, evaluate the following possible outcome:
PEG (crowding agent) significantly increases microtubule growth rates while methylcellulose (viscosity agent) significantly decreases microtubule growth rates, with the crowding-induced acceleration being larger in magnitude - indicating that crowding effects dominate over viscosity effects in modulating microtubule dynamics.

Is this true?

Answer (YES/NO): NO